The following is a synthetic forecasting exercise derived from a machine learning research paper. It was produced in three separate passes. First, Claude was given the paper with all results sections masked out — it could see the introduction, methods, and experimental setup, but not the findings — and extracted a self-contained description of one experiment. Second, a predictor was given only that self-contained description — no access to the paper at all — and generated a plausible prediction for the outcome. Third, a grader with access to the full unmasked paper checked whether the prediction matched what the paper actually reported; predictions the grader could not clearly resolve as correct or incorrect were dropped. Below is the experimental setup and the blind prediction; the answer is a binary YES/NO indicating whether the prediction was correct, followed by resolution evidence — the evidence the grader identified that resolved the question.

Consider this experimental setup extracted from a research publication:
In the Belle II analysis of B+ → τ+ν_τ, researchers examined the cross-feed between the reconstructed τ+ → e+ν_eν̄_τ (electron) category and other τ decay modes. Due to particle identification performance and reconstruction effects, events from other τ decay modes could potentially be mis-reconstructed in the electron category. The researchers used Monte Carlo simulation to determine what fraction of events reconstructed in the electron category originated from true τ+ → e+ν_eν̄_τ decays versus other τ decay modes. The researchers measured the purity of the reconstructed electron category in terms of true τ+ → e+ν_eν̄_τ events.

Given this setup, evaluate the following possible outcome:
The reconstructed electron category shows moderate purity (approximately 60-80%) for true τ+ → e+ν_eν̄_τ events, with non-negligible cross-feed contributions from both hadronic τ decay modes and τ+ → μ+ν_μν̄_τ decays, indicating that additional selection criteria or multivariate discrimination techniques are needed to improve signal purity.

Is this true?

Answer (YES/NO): NO